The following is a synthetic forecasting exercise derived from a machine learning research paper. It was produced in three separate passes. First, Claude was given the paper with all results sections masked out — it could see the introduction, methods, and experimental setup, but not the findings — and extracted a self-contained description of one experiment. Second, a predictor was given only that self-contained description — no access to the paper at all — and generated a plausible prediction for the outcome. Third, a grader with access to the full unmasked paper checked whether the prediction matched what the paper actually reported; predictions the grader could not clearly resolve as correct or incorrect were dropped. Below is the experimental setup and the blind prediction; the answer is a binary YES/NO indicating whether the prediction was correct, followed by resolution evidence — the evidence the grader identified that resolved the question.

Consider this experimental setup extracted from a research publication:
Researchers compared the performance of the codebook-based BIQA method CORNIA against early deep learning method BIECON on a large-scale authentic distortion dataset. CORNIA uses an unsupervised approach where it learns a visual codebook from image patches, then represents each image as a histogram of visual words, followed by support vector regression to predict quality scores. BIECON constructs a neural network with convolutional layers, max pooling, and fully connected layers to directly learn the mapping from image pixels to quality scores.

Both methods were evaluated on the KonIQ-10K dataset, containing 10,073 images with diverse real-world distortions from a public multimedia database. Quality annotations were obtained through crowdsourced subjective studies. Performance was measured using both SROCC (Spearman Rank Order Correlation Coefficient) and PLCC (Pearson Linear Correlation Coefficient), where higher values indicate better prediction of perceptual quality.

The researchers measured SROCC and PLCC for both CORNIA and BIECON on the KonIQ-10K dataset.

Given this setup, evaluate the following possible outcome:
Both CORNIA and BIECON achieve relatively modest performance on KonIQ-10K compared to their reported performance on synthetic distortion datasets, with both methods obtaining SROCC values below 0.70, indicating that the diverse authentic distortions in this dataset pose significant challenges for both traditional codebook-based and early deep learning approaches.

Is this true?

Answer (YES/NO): NO